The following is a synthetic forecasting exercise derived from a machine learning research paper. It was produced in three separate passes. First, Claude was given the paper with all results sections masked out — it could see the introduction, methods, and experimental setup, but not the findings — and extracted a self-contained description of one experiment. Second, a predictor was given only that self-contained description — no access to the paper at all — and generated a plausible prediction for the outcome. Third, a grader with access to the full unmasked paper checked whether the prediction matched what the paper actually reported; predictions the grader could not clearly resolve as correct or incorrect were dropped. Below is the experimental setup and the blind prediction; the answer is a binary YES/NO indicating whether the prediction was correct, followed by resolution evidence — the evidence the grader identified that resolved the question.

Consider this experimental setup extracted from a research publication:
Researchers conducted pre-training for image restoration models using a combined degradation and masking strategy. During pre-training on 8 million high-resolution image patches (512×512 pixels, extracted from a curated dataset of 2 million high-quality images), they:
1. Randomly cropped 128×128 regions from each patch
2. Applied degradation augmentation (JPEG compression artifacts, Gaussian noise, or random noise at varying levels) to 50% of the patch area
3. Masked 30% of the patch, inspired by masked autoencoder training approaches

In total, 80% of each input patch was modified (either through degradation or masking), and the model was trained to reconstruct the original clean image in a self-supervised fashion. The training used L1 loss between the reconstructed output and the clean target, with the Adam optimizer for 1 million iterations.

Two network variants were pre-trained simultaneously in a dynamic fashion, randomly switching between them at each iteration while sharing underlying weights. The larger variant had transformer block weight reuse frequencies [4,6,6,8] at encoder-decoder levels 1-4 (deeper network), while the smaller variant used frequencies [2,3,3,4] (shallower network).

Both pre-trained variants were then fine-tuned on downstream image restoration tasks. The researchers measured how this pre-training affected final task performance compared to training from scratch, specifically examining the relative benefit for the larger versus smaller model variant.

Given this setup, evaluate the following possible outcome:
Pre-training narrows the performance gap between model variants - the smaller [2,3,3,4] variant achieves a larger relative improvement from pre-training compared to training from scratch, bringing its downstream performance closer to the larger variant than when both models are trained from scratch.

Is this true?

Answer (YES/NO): NO